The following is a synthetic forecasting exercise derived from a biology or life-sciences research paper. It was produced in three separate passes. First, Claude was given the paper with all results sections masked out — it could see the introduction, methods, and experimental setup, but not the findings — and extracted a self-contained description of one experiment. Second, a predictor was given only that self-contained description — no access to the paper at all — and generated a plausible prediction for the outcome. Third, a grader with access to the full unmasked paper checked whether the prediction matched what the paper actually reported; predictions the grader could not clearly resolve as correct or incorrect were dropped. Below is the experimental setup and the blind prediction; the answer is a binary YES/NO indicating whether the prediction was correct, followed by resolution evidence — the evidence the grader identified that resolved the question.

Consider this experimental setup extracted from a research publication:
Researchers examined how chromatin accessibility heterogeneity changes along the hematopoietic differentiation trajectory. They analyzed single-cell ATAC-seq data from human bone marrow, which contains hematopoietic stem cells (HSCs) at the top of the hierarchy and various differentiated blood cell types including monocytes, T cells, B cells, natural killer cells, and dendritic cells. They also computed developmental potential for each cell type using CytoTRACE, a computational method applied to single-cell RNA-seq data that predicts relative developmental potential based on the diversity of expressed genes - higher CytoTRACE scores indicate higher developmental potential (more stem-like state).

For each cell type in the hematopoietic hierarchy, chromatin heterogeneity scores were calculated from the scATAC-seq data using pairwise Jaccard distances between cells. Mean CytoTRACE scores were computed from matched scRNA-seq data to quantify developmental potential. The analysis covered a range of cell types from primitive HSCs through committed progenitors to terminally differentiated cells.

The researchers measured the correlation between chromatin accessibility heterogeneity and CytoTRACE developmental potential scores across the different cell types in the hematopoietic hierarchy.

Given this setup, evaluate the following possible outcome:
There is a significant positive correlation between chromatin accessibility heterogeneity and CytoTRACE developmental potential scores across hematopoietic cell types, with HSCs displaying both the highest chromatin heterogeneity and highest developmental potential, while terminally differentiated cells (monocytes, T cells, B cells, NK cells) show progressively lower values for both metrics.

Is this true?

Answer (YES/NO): NO